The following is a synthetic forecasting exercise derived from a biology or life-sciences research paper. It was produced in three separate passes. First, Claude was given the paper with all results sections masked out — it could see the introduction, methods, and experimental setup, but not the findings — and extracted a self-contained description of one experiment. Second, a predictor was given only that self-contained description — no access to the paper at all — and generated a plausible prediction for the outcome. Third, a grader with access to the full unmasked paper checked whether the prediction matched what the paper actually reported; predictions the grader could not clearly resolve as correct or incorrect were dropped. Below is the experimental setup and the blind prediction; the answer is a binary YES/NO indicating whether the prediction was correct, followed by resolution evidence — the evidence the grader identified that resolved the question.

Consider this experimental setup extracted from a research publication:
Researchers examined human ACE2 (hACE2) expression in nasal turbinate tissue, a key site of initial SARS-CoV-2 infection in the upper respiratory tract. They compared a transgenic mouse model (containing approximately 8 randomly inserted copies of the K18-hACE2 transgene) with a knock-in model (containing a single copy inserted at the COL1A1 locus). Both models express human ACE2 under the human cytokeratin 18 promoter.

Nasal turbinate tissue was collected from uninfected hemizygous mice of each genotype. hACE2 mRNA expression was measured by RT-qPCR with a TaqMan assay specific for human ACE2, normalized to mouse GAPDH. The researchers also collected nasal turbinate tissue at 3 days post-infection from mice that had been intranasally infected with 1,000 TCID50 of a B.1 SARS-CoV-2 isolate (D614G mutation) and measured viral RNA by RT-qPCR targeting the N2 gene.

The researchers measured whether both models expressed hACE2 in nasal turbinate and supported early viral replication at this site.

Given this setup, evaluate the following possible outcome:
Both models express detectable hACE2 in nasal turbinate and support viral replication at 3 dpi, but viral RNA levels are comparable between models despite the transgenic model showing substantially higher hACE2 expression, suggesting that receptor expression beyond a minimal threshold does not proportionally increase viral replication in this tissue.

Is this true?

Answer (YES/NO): NO